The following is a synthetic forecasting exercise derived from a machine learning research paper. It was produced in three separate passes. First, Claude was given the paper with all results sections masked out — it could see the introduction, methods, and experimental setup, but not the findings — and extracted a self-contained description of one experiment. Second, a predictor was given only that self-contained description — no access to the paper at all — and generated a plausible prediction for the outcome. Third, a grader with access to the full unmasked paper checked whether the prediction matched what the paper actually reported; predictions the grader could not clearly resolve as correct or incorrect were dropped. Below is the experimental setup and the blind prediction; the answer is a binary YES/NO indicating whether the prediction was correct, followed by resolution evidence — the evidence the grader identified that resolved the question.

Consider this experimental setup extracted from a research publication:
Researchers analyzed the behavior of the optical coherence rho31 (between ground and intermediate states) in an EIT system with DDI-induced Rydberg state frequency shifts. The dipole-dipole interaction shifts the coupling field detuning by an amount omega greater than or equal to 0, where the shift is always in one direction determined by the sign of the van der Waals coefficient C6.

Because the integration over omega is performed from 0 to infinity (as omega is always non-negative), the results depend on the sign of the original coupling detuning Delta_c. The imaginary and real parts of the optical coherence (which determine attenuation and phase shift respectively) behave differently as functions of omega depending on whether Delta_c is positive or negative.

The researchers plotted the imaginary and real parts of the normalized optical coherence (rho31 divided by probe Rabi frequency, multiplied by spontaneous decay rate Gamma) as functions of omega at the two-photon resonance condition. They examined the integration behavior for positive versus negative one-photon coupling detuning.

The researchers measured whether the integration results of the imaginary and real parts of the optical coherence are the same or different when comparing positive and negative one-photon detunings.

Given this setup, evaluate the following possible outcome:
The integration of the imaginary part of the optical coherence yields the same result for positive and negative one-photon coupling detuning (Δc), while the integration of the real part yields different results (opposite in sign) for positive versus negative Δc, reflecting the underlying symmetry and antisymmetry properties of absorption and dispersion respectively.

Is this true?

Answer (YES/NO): NO